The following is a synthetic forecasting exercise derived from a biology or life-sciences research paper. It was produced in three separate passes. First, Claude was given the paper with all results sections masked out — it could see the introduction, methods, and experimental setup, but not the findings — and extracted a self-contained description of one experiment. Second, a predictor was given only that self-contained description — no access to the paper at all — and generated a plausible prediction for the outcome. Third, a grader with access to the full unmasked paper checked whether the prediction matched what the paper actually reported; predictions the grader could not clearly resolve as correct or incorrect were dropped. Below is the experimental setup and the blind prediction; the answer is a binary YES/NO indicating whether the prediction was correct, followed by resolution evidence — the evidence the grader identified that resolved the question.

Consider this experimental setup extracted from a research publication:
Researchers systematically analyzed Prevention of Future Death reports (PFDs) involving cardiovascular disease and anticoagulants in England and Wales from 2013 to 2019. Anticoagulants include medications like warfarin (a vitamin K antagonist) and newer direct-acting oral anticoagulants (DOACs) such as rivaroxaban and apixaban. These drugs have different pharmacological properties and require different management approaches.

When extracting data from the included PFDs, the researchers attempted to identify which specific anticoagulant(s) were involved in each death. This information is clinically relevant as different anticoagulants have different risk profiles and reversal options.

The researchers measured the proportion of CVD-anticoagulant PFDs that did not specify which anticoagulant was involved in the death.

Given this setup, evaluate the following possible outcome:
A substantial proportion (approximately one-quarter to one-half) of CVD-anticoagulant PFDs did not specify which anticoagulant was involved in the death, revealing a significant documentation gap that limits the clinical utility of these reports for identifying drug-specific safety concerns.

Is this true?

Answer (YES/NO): NO